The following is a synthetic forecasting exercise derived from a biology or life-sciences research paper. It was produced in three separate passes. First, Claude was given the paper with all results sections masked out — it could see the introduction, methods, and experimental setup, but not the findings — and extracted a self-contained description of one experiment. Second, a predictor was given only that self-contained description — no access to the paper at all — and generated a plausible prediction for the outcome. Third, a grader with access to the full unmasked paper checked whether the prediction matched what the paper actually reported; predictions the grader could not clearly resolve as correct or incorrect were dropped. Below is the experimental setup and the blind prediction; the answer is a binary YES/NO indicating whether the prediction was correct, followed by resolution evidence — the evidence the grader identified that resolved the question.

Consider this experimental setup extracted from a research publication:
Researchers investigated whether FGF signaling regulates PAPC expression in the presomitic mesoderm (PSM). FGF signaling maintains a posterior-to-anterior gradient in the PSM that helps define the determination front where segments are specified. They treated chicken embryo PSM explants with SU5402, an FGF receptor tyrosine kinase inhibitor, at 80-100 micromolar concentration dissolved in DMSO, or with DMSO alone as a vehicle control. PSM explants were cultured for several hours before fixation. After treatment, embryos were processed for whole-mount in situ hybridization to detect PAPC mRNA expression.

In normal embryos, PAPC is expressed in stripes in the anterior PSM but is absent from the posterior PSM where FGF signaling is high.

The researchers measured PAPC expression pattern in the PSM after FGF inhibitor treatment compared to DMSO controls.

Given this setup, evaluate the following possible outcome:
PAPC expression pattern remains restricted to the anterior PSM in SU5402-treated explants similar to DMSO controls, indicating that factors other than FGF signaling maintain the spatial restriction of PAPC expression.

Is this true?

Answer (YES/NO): NO